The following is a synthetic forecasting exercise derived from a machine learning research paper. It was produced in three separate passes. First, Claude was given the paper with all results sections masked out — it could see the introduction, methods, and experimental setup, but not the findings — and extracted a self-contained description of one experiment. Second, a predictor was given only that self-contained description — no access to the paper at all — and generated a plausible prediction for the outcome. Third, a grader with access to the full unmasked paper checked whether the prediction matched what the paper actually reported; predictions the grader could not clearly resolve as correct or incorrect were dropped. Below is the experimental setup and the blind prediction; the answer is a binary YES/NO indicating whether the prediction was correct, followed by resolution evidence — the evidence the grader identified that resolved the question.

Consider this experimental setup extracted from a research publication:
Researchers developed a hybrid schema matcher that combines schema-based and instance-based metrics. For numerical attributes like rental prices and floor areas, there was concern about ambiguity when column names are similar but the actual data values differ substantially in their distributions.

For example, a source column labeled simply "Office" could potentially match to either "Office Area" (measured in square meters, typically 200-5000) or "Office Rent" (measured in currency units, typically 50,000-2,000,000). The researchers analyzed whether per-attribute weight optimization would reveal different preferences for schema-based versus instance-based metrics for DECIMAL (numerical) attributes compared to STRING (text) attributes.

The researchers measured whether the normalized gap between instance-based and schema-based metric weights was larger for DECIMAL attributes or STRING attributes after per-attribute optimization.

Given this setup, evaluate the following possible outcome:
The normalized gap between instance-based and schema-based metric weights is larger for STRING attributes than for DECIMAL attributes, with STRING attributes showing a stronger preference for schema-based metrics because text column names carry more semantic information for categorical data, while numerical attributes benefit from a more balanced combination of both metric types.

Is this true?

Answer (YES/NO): NO